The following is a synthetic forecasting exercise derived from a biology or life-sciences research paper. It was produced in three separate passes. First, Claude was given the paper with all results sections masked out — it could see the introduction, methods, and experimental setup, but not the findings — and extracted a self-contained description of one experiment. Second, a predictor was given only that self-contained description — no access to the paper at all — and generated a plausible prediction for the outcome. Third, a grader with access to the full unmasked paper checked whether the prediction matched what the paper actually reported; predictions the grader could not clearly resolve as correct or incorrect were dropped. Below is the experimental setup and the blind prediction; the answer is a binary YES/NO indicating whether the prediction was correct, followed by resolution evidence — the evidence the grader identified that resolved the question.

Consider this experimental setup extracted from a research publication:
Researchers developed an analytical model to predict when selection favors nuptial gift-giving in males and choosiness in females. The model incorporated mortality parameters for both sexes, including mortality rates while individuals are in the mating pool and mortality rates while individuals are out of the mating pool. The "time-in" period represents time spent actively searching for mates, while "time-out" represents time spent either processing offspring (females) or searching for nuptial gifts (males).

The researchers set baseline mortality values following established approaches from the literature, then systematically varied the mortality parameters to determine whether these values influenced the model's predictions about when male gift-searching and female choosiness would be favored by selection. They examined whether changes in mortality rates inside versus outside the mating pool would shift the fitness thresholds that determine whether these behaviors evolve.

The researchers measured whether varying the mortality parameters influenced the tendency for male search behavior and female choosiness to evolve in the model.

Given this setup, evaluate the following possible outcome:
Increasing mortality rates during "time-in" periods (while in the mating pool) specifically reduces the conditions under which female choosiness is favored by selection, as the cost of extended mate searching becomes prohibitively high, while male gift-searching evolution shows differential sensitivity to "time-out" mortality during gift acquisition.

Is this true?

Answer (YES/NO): NO